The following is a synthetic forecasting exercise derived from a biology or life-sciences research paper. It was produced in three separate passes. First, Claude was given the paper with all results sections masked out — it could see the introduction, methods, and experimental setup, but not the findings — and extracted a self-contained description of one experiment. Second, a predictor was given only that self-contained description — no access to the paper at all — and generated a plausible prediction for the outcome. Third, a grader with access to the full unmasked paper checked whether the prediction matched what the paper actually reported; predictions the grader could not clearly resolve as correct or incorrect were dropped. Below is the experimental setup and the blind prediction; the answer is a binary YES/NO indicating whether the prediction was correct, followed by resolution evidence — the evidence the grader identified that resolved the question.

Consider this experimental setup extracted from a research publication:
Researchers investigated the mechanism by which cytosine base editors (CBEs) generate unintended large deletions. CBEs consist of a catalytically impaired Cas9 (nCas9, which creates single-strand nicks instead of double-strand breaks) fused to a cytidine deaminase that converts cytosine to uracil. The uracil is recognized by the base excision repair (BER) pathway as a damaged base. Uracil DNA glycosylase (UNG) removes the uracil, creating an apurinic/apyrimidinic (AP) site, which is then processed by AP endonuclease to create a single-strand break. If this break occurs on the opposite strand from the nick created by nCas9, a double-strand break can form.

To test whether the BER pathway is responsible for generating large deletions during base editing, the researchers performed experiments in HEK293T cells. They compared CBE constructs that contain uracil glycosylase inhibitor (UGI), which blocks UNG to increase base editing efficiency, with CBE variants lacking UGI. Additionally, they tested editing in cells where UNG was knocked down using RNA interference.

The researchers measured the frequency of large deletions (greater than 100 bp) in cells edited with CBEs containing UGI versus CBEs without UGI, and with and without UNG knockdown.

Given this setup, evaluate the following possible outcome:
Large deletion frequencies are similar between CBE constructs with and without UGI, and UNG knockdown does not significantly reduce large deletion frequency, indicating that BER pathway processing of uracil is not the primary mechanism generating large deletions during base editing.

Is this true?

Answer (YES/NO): NO